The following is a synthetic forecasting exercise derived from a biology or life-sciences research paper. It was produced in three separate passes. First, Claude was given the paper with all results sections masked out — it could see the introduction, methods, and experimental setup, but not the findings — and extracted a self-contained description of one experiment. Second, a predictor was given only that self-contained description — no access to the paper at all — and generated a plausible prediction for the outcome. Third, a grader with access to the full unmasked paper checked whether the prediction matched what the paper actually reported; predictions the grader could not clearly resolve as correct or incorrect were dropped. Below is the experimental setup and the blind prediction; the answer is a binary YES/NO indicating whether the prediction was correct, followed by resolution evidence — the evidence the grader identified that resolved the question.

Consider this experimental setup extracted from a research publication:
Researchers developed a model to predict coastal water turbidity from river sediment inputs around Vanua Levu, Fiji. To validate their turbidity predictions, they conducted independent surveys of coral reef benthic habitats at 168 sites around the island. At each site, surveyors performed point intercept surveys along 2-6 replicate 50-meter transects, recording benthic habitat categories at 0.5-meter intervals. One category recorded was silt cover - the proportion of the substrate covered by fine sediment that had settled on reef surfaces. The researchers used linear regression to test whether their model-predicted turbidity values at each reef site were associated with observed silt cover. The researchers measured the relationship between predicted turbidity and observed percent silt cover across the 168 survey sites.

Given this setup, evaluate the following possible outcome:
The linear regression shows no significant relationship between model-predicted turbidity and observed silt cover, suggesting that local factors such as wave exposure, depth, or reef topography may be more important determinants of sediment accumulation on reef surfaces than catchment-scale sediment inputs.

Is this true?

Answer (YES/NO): NO